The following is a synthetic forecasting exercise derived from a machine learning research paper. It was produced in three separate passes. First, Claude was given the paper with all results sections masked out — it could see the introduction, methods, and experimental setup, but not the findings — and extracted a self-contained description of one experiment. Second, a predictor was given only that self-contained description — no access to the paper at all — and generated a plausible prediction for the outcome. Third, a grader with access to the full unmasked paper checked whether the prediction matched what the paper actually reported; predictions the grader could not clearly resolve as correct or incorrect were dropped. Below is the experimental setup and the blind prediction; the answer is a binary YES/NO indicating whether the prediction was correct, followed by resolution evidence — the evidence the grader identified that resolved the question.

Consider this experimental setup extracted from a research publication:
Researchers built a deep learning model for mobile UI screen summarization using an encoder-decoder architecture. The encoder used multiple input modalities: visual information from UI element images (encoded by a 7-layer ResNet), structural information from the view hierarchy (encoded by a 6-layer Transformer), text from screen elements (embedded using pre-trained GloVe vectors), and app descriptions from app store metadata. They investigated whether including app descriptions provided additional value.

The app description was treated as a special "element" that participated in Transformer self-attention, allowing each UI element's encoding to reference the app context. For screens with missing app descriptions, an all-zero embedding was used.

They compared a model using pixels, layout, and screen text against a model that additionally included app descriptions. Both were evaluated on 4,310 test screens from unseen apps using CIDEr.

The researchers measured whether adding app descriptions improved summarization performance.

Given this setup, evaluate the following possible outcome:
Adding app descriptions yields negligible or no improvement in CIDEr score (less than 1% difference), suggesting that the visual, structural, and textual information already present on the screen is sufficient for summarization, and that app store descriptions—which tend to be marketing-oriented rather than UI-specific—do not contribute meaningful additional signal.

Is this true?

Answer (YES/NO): NO